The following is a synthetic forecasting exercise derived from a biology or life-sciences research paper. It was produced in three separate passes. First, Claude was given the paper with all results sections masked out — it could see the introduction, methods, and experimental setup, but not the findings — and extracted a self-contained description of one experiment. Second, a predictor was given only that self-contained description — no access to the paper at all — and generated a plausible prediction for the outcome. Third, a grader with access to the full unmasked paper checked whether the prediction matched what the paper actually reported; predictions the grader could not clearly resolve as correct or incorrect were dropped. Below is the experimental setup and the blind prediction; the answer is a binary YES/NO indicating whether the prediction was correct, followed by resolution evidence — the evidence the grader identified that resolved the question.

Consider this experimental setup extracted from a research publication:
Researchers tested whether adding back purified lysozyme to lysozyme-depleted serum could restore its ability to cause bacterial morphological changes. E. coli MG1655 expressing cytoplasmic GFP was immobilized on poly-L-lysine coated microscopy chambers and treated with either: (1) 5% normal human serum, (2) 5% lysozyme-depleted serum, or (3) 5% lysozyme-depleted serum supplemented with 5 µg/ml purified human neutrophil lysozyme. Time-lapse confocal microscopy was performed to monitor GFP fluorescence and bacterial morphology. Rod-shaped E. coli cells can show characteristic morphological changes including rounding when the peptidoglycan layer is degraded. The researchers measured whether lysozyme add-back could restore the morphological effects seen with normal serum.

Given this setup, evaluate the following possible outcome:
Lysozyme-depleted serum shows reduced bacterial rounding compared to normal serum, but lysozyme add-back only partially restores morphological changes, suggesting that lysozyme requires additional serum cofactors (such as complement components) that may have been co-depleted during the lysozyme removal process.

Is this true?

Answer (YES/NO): NO